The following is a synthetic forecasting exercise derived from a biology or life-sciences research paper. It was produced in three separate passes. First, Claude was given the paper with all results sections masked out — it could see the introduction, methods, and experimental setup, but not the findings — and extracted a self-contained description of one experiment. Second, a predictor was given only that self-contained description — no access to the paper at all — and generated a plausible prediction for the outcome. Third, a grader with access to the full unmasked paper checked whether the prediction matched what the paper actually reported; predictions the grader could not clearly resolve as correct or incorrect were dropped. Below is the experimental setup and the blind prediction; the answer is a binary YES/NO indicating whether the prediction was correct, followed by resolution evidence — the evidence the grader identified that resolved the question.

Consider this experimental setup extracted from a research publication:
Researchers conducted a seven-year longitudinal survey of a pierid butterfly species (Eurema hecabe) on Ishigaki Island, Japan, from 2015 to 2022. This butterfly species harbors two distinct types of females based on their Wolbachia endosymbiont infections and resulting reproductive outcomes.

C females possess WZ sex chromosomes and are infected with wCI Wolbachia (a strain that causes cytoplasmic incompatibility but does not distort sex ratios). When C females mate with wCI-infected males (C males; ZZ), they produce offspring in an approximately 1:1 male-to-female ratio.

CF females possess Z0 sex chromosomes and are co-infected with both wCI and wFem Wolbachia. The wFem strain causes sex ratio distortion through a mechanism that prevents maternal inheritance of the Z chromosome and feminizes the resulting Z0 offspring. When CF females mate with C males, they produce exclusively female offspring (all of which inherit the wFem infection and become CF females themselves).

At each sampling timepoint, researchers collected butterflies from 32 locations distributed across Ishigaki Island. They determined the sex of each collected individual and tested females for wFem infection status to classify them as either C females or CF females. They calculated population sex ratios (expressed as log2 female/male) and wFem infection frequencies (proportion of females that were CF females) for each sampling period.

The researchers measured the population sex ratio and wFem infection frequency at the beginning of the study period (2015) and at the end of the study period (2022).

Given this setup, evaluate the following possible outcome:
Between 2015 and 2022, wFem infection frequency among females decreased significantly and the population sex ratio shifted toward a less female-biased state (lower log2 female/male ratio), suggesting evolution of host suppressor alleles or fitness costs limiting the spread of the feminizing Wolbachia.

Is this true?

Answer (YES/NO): NO